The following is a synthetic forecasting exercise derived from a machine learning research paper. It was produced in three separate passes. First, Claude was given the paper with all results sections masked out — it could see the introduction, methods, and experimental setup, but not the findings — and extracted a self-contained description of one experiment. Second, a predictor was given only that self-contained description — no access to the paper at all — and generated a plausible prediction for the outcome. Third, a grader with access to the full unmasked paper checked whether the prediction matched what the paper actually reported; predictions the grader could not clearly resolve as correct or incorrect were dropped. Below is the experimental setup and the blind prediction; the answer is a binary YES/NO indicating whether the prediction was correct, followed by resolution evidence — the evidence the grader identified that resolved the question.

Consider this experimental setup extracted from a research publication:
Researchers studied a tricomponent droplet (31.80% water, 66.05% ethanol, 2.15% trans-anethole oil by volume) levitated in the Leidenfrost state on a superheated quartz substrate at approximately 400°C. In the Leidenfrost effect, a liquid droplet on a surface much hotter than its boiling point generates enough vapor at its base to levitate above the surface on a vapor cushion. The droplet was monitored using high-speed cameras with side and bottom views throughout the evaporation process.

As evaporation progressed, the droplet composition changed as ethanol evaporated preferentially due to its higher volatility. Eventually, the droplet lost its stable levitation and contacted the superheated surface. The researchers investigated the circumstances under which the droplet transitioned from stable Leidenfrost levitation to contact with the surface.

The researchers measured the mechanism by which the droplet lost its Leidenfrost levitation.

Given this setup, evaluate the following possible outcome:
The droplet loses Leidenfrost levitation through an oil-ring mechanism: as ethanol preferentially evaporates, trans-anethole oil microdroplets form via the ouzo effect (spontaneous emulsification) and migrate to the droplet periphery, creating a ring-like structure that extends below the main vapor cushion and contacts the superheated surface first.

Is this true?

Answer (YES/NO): NO